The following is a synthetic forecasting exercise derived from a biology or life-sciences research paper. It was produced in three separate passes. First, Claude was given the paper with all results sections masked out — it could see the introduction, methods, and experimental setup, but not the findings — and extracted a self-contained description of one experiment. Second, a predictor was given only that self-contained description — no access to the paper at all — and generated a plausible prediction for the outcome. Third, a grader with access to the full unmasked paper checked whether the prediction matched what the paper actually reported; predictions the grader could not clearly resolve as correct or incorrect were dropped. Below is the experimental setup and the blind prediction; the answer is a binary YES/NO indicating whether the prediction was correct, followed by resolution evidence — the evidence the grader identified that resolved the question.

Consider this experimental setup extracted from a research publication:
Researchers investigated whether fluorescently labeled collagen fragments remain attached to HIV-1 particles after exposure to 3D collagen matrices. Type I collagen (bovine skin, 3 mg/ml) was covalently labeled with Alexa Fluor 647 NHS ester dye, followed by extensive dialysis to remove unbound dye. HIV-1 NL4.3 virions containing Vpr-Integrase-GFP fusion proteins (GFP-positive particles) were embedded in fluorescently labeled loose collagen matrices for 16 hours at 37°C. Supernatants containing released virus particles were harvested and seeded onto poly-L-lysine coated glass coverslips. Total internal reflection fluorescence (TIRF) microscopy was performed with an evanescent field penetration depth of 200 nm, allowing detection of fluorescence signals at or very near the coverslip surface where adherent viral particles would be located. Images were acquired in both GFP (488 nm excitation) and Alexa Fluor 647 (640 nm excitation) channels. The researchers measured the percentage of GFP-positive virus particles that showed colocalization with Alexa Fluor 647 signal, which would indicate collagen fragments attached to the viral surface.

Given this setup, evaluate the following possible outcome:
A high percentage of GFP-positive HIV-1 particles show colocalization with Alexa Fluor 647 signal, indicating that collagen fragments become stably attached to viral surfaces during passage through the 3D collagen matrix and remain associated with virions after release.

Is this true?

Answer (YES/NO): NO